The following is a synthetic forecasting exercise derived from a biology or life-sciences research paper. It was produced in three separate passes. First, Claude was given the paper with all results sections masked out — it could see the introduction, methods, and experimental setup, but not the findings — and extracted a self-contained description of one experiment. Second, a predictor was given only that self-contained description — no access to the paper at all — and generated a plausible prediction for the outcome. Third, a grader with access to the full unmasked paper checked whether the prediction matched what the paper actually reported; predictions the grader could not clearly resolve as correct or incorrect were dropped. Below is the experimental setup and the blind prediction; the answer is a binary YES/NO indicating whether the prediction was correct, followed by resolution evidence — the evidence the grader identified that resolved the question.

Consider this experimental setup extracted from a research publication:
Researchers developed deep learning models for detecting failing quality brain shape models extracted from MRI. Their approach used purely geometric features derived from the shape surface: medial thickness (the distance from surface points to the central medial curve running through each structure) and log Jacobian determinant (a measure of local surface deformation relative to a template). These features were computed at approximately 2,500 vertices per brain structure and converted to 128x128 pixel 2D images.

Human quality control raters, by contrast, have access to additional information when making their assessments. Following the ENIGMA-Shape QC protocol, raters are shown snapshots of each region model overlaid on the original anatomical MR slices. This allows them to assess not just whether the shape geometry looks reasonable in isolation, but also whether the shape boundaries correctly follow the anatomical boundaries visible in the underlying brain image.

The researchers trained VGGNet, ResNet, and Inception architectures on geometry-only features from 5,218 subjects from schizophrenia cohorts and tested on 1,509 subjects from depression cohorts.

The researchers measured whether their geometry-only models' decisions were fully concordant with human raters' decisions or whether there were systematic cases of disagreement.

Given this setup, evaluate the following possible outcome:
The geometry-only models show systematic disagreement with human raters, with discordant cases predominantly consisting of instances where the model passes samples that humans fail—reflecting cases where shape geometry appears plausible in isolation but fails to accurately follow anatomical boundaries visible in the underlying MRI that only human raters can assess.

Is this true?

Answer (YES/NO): NO